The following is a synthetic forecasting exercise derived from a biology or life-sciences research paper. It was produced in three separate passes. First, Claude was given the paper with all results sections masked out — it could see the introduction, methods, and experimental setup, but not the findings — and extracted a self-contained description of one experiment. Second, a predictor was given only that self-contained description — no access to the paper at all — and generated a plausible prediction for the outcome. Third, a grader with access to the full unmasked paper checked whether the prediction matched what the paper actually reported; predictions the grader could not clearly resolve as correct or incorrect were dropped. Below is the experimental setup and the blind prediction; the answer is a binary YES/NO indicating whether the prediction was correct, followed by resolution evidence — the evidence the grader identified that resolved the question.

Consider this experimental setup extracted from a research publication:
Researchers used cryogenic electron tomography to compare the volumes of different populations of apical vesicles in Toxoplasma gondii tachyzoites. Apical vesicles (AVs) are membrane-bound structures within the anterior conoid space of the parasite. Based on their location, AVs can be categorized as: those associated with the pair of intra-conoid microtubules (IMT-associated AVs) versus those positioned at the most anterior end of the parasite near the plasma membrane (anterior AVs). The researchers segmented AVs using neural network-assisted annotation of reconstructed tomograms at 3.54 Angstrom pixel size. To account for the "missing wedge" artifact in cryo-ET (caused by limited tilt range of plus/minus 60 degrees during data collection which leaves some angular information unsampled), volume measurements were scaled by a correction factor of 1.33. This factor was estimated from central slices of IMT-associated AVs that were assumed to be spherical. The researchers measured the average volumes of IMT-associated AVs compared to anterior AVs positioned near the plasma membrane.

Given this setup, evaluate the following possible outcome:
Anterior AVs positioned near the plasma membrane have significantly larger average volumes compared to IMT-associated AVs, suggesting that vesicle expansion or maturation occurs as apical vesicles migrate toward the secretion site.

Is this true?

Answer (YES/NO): NO